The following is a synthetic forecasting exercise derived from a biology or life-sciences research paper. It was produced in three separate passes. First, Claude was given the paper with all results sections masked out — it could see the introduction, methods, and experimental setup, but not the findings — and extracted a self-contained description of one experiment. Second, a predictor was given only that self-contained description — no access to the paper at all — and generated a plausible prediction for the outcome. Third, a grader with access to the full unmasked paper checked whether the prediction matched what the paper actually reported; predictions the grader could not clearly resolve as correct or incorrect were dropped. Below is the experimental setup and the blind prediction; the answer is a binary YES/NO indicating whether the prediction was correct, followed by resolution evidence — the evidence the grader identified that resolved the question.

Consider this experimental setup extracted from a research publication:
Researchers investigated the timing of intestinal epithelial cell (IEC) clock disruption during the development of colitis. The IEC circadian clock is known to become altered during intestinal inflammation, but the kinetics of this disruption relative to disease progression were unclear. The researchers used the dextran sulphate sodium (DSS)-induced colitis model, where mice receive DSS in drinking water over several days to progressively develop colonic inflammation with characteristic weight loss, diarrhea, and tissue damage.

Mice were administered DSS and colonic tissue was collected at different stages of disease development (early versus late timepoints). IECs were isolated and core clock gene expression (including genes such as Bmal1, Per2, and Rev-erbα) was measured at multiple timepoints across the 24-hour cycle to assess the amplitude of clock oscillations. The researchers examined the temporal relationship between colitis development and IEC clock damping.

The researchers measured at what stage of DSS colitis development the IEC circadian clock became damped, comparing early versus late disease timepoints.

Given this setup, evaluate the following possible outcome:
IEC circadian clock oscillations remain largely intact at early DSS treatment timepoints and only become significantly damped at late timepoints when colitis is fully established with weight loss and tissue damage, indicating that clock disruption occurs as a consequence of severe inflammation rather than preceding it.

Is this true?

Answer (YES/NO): NO